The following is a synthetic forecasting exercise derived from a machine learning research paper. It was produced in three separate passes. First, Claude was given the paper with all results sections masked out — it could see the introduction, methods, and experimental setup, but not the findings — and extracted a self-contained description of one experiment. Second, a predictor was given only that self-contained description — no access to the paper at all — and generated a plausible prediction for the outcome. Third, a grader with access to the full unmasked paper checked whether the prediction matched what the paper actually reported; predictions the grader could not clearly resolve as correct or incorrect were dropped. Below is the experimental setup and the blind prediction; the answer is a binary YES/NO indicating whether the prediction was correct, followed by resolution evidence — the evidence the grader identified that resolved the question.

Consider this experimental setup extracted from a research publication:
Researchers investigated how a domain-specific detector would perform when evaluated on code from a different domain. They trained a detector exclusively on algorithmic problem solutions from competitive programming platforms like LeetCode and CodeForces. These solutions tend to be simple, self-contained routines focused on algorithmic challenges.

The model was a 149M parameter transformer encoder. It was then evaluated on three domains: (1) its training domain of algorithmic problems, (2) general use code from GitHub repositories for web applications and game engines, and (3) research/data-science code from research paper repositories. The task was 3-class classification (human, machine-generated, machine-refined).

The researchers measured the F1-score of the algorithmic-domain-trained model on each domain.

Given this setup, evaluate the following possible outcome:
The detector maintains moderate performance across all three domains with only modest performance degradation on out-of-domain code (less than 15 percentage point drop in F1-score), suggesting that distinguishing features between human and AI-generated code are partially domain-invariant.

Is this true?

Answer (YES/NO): NO